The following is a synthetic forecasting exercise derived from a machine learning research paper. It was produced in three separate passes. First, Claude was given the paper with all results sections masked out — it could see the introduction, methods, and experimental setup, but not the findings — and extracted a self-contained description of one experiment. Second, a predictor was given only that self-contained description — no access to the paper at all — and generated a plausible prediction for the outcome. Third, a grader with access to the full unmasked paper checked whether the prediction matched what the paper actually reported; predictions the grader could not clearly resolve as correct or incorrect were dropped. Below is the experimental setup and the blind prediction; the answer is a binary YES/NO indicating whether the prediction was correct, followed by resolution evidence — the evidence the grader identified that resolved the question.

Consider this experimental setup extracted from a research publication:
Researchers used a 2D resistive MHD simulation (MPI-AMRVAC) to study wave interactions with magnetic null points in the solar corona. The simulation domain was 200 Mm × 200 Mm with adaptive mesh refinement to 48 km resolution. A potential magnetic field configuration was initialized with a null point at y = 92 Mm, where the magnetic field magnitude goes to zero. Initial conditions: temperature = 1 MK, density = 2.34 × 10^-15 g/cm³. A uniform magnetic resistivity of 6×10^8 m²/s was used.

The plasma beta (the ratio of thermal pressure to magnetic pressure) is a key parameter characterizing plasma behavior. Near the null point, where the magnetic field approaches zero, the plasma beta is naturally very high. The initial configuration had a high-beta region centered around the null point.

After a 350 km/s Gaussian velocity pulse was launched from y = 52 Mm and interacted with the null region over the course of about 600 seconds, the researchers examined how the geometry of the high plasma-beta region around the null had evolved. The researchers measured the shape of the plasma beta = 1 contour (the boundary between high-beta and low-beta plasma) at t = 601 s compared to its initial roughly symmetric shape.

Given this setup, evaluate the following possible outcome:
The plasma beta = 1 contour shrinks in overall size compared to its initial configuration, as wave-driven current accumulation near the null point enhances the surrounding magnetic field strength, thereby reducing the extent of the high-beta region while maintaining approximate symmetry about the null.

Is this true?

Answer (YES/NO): NO